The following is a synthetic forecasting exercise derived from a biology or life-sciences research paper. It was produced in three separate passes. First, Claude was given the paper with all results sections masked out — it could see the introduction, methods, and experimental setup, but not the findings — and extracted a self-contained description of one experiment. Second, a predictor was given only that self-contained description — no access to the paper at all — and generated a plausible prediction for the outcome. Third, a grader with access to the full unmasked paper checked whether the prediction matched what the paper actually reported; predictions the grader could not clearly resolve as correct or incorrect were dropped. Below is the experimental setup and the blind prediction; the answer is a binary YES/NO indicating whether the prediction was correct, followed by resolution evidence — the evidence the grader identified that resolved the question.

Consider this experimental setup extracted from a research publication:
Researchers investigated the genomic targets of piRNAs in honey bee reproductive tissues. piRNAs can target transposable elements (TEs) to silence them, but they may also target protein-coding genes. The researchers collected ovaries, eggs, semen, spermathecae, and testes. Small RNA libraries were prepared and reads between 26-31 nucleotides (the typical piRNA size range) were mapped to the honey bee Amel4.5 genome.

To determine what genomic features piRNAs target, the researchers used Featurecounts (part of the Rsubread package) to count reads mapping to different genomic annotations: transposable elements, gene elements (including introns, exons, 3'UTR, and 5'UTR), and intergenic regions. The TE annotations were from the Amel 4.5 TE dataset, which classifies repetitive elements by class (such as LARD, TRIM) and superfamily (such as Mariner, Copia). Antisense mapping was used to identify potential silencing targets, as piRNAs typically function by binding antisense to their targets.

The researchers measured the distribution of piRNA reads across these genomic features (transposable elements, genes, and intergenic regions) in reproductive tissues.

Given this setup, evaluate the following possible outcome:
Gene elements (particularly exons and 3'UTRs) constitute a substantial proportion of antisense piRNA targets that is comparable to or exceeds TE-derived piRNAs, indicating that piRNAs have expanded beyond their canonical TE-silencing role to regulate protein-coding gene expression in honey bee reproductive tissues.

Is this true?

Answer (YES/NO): NO